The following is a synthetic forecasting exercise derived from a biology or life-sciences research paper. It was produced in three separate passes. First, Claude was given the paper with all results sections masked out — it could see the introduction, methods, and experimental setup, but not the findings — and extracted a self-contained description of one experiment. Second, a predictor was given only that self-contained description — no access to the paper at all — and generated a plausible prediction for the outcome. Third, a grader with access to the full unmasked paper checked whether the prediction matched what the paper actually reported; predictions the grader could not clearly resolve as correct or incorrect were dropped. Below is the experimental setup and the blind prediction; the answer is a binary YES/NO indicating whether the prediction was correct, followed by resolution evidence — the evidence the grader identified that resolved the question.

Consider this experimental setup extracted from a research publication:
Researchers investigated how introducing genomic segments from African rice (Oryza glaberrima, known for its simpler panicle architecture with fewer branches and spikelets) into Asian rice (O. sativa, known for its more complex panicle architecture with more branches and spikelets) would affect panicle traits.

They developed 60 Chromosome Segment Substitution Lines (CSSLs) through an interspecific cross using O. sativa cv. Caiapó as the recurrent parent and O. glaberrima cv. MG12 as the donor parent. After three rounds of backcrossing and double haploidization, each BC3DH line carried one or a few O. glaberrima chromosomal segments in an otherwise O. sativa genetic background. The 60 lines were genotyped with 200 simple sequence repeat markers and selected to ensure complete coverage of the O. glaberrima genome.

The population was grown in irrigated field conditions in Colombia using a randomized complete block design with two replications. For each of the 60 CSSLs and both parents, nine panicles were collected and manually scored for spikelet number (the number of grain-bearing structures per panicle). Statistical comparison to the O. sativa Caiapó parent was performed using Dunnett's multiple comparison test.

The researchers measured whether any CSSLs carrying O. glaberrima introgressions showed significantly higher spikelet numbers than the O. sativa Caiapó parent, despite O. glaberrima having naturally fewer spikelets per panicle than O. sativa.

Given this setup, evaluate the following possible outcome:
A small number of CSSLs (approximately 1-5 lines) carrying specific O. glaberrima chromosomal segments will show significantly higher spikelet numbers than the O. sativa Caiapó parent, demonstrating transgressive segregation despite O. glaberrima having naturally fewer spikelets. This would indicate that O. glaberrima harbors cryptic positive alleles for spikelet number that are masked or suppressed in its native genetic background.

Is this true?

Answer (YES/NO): NO